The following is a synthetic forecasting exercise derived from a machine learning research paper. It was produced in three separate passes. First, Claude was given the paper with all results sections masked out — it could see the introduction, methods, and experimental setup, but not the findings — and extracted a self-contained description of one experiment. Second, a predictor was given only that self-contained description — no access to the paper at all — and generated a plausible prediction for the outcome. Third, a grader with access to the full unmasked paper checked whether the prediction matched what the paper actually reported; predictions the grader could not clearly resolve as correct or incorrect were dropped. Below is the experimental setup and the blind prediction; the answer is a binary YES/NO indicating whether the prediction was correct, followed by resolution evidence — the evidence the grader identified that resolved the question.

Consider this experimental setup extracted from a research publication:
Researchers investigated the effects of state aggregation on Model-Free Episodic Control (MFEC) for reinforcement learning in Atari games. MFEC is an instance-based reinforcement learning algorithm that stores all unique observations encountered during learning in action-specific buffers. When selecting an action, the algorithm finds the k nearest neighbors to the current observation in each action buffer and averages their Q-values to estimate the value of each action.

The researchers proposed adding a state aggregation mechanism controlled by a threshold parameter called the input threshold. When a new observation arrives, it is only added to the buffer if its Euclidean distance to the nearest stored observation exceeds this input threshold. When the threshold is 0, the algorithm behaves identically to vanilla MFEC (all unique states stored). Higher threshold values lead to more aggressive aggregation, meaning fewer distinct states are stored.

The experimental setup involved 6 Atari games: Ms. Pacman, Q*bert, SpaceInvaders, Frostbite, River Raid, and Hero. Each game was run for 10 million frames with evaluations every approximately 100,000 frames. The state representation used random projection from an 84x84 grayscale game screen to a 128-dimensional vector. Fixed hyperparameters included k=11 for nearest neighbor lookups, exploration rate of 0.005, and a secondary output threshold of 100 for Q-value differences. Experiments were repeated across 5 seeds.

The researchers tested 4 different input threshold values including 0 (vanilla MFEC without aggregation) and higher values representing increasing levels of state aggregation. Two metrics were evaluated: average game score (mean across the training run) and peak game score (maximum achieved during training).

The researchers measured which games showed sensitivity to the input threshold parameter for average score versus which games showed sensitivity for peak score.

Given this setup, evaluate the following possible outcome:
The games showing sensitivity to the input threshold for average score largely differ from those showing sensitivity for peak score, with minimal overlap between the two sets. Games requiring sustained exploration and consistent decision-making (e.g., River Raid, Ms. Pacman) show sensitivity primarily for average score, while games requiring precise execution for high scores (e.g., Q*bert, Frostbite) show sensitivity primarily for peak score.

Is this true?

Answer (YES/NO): NO